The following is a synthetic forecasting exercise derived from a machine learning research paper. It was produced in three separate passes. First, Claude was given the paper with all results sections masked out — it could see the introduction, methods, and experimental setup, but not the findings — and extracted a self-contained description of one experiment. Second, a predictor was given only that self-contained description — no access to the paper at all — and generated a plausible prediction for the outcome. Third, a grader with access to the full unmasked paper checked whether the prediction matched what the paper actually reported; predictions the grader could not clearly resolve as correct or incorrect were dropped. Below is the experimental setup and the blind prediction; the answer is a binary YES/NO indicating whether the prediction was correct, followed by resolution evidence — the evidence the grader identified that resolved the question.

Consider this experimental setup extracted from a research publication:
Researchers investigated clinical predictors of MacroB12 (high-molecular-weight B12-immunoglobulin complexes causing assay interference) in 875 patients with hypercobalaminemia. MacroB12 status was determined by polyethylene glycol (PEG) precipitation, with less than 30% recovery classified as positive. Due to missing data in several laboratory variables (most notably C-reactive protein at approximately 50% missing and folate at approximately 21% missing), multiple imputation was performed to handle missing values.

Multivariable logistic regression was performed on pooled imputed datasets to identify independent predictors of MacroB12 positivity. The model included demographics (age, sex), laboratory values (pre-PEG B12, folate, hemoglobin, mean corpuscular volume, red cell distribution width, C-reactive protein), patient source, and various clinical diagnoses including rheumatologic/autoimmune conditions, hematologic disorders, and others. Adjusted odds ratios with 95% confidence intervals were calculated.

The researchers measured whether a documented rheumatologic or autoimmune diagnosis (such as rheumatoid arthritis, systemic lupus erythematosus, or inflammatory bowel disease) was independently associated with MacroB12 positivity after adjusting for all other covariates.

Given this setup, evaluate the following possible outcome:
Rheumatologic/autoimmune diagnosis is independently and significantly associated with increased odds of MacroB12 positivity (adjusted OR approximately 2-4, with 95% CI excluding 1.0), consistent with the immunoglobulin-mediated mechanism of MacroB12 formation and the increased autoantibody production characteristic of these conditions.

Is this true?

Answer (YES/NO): YES